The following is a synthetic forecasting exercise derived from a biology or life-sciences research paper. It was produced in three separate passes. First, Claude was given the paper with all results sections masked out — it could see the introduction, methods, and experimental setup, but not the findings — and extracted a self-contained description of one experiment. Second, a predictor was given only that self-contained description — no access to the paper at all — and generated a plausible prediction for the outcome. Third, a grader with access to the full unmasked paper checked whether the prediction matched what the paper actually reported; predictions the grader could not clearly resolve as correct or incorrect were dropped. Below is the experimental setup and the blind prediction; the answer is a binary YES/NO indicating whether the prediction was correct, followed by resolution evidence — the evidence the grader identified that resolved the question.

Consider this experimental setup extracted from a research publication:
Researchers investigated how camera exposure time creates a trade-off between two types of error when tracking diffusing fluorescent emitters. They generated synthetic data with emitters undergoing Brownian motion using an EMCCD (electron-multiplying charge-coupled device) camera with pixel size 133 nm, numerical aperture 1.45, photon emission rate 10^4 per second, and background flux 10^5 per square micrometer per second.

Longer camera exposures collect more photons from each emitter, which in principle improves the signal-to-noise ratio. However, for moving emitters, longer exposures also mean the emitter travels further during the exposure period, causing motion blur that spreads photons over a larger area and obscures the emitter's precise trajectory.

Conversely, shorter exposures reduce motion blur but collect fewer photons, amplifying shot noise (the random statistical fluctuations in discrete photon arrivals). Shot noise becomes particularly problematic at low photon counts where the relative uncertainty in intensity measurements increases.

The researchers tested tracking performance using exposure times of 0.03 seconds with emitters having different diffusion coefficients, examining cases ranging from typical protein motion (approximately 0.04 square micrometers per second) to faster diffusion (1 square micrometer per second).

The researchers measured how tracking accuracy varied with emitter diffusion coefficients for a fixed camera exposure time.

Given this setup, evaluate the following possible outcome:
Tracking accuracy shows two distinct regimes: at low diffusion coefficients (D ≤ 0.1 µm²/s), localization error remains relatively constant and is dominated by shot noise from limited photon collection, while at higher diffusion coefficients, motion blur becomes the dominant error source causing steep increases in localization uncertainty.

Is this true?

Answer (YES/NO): NO